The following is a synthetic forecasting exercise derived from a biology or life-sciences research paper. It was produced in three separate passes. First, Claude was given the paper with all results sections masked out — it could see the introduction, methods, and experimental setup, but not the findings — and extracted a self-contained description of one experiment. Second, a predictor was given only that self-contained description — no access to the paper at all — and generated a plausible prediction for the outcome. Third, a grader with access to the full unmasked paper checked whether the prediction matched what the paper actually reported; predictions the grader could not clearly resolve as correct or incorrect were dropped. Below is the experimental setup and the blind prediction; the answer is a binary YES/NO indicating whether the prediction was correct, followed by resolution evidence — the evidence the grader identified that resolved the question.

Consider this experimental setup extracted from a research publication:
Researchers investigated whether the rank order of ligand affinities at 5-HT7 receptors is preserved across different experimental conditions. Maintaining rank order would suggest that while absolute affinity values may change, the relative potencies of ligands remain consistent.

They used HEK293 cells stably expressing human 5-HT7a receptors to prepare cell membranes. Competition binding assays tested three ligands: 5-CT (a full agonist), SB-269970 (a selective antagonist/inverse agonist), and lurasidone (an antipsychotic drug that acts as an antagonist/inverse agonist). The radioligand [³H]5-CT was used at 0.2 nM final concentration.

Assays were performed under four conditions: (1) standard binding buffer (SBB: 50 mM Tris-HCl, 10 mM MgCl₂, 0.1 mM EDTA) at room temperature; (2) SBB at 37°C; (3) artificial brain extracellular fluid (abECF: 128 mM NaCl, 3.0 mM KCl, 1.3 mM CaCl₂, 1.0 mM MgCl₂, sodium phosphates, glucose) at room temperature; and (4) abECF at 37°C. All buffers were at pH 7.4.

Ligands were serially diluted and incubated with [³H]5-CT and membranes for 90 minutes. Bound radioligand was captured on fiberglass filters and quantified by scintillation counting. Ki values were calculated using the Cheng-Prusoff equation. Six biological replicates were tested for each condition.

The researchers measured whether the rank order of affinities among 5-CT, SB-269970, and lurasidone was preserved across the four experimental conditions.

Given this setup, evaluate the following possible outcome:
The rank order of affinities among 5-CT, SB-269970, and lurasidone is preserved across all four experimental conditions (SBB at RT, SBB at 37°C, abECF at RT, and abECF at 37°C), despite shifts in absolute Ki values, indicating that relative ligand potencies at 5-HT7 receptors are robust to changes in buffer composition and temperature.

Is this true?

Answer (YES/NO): YES